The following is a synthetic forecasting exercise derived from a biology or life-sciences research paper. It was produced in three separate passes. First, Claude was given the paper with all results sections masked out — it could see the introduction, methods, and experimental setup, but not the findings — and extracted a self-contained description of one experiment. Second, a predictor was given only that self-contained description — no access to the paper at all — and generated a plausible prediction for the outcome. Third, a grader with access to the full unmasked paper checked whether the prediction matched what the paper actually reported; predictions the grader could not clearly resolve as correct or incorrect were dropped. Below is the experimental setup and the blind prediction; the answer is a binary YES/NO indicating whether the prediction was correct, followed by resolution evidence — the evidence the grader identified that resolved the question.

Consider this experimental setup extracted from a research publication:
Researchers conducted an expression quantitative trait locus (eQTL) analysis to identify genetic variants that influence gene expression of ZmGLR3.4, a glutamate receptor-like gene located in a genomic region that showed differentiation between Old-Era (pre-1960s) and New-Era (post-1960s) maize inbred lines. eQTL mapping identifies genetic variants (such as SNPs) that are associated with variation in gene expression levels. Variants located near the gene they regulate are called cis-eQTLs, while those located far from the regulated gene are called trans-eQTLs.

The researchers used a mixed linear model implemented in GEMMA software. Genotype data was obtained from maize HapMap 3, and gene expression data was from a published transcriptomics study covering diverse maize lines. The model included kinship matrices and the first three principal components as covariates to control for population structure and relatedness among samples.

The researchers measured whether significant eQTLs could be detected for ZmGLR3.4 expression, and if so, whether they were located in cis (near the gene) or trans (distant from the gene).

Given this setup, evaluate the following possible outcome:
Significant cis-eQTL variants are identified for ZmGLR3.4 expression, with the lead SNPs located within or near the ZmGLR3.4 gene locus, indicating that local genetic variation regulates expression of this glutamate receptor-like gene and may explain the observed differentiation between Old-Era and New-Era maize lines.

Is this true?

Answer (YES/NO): YES